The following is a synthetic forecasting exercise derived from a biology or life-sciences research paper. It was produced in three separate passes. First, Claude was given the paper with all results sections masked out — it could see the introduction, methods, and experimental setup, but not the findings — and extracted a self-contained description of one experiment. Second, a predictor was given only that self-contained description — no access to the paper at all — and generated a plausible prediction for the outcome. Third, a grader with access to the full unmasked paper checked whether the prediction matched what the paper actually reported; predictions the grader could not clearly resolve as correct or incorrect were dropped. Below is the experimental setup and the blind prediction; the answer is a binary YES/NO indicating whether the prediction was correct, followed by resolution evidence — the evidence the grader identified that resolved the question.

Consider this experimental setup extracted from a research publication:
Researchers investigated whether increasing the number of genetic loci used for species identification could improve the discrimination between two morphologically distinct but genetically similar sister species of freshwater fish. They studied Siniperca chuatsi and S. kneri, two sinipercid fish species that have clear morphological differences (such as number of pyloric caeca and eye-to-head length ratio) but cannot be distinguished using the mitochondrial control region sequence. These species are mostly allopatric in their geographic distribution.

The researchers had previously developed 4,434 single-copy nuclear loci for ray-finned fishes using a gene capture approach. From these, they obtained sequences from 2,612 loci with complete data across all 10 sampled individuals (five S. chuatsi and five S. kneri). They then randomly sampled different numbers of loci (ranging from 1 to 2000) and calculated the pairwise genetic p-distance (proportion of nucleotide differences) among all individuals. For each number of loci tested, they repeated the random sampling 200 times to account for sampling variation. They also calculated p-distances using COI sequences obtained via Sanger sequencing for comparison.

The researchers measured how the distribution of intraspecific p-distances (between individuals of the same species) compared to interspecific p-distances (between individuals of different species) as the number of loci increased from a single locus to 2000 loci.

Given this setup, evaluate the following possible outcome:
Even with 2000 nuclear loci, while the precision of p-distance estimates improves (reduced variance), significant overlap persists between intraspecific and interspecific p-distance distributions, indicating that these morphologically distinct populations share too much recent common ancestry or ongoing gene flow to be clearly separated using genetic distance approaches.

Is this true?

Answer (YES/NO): NO